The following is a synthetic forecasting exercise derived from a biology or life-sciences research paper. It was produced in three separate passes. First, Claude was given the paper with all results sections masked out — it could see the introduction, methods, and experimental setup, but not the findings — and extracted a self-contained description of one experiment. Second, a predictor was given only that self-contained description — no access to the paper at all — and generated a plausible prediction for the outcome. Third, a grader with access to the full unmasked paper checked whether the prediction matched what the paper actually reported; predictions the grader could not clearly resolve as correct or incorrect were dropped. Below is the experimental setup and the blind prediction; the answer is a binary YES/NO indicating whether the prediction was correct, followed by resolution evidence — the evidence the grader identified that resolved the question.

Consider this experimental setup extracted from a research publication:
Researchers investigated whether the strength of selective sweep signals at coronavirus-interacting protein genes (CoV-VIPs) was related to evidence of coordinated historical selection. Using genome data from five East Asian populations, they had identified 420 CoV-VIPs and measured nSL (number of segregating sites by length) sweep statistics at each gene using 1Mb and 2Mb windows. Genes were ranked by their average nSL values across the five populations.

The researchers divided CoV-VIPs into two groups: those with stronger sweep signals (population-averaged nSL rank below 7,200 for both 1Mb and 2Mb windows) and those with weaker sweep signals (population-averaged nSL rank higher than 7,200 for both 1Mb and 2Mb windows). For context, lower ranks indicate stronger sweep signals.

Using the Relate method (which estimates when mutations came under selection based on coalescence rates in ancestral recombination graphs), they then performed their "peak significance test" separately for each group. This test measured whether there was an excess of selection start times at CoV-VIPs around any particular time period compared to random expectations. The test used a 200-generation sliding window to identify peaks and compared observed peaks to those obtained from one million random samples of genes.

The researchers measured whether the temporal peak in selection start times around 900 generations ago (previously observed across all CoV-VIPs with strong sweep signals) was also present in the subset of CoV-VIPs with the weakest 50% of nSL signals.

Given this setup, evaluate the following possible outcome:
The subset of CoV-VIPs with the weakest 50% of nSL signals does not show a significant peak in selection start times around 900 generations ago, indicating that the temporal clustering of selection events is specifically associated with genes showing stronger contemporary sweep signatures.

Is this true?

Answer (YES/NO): YES